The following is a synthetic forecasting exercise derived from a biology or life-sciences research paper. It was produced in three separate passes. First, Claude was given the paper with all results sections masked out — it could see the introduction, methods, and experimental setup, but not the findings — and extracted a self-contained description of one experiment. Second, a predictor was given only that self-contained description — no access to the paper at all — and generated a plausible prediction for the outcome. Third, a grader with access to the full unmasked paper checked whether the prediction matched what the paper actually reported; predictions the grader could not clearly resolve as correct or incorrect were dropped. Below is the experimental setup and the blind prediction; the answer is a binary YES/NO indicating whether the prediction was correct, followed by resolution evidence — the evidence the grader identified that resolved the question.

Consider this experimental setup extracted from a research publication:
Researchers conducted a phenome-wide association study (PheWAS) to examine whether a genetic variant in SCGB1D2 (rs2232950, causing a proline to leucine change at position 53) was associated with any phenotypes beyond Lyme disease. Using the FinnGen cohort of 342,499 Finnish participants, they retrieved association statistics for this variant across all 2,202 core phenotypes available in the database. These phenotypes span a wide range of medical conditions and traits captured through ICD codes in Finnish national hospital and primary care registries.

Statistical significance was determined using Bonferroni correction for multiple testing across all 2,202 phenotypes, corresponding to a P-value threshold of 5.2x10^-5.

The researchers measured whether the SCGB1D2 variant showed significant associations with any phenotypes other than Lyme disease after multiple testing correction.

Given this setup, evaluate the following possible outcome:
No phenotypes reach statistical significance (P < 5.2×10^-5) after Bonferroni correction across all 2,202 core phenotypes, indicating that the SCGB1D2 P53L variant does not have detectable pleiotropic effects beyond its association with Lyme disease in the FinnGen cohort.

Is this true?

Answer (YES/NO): NO